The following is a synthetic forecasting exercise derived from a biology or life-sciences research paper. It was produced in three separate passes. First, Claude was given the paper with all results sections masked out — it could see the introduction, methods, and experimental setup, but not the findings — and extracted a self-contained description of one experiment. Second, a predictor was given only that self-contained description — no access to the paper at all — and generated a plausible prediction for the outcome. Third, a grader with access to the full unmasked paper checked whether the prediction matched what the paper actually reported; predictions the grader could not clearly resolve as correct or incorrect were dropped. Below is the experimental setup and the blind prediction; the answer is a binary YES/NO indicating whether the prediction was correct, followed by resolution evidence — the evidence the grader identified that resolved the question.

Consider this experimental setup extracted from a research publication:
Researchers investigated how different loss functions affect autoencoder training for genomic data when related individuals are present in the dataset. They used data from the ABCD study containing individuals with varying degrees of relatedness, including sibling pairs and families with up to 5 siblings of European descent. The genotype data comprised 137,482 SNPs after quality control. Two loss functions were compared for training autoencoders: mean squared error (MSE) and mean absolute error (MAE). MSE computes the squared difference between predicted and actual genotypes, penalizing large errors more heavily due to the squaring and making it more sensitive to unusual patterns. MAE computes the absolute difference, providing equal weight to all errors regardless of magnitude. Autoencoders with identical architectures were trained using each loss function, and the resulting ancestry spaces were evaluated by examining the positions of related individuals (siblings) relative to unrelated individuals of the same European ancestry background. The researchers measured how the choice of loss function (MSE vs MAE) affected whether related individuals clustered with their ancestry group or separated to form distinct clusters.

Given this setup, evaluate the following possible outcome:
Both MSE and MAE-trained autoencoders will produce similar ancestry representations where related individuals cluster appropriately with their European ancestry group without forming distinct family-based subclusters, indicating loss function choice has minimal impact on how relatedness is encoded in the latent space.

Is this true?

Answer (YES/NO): NO